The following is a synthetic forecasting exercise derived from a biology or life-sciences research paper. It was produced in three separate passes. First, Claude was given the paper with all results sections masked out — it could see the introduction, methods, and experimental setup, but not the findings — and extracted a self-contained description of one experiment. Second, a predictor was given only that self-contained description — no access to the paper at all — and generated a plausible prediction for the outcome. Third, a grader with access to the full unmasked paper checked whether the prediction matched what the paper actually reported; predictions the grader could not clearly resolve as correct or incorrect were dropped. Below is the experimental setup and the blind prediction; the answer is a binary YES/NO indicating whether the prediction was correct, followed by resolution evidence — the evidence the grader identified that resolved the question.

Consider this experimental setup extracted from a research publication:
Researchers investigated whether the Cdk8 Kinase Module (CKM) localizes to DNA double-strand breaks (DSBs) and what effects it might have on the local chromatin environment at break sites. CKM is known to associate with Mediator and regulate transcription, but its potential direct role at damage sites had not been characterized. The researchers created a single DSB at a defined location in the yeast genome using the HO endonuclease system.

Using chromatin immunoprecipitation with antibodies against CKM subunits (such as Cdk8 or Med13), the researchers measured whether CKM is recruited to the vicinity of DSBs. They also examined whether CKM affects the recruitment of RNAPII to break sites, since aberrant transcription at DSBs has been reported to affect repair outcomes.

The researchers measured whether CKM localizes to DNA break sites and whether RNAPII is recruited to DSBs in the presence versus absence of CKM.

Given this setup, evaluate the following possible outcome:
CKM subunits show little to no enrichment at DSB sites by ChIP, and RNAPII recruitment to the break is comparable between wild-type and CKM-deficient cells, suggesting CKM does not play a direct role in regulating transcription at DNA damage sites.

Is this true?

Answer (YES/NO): NO